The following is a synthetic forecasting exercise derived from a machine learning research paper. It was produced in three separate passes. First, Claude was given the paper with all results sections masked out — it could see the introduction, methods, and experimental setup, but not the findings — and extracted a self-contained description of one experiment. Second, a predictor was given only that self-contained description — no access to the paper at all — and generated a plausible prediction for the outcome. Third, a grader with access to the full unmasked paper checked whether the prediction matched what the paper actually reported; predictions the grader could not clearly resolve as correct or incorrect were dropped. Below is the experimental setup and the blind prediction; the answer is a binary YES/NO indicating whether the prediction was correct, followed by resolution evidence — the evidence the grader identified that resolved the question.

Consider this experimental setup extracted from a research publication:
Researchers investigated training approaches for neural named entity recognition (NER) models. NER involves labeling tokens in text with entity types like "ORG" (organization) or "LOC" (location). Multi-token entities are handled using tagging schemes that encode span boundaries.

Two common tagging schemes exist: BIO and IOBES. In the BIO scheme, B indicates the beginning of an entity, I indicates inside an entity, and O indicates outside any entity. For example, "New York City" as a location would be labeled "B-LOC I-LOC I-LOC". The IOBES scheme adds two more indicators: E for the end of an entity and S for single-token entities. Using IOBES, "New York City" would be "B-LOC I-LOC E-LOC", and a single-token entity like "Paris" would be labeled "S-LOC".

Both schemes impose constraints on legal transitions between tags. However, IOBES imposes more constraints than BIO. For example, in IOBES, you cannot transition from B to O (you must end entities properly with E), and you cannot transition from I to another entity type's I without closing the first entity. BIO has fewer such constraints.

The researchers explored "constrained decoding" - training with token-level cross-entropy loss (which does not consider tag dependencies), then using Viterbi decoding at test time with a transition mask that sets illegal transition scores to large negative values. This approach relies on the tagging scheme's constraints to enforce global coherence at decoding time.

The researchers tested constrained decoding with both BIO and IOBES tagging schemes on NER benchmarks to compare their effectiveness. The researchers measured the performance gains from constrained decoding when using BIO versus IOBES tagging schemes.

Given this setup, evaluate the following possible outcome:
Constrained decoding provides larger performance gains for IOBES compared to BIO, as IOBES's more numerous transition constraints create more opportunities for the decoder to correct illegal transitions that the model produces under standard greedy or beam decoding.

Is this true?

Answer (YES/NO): YES